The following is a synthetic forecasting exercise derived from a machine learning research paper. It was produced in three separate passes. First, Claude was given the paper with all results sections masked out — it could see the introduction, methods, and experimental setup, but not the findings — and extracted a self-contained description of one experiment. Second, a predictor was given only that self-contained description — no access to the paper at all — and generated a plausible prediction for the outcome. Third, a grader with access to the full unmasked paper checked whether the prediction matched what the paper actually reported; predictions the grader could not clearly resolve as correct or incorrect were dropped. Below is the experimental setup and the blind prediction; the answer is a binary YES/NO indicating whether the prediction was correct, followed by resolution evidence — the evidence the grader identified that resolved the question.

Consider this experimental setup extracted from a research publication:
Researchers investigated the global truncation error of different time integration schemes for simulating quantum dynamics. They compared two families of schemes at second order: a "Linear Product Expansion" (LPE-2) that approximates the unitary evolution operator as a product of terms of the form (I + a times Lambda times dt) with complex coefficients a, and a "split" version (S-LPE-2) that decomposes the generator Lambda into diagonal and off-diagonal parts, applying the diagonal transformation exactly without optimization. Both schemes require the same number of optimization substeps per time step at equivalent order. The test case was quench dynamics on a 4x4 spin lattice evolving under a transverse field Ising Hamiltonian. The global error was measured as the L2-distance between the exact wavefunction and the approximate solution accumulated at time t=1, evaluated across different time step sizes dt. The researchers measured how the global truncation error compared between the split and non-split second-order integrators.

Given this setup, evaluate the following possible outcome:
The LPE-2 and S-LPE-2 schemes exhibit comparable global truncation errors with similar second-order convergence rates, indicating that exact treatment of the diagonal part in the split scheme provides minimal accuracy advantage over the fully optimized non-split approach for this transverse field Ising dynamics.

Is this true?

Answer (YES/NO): NO